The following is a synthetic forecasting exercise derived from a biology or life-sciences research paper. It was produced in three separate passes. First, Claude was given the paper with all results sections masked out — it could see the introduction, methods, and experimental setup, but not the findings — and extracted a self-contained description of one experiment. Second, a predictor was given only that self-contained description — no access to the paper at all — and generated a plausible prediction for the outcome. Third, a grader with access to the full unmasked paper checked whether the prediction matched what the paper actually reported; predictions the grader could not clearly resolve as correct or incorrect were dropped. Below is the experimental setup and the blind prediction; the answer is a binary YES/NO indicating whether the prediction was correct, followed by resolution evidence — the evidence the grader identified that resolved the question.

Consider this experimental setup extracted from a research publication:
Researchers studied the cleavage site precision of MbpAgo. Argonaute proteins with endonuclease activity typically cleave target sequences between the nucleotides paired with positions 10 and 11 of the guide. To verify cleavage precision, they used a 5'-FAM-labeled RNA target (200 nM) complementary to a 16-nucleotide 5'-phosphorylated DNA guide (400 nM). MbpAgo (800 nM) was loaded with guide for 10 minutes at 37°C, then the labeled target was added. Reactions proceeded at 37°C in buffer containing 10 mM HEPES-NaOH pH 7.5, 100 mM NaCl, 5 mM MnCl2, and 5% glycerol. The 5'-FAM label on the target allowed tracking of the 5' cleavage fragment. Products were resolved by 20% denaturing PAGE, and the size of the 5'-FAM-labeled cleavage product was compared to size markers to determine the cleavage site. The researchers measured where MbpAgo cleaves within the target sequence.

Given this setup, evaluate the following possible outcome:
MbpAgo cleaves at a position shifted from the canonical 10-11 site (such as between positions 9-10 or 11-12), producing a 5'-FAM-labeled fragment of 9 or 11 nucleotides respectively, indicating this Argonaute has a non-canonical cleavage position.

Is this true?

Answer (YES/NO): NO